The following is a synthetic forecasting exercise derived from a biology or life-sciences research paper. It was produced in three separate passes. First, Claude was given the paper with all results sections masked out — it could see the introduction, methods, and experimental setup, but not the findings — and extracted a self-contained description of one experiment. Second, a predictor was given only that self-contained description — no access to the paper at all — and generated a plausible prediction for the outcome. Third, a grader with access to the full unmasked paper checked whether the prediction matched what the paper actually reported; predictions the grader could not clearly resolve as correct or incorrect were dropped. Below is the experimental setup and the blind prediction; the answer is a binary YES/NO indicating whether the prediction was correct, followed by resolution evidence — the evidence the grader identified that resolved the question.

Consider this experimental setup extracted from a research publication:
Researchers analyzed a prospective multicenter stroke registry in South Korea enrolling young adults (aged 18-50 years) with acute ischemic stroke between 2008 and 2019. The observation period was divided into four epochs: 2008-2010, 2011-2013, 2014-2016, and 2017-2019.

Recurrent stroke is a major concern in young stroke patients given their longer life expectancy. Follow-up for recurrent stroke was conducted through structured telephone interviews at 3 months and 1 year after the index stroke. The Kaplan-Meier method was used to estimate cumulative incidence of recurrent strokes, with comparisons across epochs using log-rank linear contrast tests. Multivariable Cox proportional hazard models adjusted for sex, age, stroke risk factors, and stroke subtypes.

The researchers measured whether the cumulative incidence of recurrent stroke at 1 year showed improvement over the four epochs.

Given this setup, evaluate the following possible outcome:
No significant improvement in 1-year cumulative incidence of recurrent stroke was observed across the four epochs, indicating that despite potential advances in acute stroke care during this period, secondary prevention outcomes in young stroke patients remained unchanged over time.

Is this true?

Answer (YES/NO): NO